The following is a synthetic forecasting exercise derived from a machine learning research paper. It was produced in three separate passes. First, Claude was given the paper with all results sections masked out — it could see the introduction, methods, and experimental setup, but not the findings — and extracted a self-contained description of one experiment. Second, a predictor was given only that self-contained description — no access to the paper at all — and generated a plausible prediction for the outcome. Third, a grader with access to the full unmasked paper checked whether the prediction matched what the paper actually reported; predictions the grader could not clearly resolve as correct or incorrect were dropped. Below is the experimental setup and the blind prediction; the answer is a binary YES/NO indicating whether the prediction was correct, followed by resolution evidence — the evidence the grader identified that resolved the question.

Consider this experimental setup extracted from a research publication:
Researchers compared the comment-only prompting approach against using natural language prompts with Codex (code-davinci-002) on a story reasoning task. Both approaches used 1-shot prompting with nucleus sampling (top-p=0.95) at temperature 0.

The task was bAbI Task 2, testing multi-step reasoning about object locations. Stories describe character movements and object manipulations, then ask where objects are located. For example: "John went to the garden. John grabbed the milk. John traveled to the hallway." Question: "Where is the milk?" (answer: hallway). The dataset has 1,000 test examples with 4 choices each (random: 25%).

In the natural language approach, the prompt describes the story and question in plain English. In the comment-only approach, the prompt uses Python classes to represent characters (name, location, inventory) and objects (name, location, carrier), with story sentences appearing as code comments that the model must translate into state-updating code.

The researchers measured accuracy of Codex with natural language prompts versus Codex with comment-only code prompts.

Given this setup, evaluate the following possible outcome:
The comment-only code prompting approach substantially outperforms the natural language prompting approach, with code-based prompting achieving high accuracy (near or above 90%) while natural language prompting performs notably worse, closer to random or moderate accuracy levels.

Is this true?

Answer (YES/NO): NO